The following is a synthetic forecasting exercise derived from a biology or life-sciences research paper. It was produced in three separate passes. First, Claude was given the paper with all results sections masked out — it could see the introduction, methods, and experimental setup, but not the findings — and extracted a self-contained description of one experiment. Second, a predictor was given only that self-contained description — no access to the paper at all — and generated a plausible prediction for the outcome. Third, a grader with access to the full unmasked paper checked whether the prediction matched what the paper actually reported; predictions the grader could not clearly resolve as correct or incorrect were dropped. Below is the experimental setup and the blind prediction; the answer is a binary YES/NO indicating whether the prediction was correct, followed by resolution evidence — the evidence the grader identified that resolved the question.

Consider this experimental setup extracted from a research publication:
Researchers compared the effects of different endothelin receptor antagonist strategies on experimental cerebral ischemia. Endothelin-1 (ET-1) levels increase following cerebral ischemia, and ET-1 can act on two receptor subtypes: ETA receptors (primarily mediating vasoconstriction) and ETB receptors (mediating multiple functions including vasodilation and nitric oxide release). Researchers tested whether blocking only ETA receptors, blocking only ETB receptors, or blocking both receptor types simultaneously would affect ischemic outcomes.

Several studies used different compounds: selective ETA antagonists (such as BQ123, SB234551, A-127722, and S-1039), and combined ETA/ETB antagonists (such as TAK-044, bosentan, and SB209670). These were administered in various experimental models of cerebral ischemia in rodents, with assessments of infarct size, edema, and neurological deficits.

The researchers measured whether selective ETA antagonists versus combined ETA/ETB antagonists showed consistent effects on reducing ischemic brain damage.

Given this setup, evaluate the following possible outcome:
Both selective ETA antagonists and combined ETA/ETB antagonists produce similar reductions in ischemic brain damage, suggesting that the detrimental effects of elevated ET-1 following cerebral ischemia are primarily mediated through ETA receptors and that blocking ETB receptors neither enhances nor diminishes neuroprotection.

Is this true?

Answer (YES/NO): NO